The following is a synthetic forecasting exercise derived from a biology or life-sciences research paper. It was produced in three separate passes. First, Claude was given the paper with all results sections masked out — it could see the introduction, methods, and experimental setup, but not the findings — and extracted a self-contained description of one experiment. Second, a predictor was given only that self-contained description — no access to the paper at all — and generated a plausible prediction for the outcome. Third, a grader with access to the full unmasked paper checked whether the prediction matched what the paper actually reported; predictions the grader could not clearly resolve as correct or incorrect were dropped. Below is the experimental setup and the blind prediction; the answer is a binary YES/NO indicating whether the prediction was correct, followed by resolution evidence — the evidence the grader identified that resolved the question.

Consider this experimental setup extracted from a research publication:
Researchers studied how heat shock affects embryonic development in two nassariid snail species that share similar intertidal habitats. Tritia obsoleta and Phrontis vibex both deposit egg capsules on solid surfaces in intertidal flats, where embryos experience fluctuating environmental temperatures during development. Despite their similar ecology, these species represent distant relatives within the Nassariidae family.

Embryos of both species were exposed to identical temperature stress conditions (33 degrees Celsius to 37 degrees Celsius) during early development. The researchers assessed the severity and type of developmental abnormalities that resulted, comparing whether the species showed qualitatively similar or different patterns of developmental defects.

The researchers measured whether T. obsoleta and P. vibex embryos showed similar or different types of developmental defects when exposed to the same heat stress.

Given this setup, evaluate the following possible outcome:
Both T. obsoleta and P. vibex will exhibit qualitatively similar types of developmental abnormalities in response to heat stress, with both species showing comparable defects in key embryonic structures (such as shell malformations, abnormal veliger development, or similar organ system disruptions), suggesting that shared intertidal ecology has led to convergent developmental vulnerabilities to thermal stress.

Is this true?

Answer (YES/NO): NO